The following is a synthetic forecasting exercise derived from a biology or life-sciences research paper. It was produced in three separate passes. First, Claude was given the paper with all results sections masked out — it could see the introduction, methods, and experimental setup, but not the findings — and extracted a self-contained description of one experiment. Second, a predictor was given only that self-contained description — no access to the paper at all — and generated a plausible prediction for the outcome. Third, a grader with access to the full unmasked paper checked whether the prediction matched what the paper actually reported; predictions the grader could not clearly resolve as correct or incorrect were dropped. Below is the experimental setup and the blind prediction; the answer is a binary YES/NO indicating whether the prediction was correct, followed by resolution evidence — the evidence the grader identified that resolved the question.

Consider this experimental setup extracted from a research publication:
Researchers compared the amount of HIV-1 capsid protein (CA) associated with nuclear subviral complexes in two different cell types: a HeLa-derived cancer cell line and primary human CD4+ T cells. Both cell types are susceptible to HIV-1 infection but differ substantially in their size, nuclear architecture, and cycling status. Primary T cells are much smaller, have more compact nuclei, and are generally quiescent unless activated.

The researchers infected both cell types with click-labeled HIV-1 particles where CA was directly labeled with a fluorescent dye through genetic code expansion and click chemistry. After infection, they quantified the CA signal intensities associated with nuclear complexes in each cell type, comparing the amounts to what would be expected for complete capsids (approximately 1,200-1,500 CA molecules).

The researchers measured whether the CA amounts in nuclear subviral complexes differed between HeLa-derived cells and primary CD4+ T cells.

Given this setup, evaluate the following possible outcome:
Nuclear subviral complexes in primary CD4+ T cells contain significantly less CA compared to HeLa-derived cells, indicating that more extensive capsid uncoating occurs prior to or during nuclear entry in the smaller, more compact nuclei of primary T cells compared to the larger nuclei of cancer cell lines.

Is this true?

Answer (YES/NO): NO